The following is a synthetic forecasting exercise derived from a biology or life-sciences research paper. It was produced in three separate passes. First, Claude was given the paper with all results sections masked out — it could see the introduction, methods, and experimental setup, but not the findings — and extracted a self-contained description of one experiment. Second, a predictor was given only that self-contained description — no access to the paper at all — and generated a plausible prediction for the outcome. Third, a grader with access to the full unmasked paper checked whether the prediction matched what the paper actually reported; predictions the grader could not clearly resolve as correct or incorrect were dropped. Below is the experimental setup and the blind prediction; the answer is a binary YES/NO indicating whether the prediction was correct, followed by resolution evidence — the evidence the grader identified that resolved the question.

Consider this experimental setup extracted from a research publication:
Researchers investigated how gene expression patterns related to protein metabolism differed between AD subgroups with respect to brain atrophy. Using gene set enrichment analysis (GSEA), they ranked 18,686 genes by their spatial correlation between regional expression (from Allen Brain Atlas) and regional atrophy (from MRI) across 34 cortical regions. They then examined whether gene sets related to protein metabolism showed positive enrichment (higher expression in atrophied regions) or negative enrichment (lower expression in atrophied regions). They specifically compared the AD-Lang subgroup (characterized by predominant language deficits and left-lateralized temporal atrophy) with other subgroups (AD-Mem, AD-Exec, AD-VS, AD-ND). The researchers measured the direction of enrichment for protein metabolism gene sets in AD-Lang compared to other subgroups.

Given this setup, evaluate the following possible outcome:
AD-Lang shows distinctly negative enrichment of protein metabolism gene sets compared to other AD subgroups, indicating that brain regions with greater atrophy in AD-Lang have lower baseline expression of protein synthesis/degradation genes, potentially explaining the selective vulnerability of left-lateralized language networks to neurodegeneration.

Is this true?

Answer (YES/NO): NO